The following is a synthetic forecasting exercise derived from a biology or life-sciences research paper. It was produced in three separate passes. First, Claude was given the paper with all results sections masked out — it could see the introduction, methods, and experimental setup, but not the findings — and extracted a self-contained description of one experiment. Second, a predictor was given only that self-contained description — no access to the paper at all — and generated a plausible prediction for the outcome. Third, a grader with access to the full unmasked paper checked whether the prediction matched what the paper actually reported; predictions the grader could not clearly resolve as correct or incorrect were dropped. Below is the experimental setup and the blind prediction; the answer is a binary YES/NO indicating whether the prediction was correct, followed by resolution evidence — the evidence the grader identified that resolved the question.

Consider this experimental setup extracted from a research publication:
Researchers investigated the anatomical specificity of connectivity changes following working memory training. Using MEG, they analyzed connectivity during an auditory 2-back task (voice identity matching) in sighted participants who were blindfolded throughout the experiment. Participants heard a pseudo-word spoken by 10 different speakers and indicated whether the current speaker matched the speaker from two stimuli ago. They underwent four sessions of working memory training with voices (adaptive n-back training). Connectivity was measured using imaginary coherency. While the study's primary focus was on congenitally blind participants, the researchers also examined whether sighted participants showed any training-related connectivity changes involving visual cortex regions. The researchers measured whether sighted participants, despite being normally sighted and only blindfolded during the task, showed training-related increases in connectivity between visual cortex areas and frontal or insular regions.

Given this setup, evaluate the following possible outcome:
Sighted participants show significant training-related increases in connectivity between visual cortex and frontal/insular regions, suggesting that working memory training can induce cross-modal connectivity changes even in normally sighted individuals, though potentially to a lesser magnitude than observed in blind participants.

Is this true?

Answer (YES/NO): YES